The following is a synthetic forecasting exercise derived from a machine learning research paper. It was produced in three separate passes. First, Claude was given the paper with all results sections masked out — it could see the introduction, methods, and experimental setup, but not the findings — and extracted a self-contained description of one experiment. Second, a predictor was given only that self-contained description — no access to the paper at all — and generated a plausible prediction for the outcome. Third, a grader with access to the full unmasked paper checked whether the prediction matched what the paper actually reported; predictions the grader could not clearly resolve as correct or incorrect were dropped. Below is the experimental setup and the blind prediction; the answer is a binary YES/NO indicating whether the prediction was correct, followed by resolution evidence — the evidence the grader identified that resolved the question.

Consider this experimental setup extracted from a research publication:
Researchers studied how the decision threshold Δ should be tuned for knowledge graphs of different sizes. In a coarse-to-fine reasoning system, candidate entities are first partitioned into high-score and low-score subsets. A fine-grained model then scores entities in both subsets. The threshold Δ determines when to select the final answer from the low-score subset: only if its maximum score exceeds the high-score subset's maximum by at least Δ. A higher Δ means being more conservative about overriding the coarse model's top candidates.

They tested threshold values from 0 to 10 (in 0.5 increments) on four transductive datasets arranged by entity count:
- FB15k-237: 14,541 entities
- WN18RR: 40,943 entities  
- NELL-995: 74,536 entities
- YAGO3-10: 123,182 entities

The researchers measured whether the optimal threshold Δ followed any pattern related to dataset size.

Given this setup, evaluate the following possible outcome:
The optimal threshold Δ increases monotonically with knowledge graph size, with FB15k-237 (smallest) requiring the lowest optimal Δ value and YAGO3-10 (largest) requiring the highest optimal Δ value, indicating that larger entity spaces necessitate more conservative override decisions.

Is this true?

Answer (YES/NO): NO